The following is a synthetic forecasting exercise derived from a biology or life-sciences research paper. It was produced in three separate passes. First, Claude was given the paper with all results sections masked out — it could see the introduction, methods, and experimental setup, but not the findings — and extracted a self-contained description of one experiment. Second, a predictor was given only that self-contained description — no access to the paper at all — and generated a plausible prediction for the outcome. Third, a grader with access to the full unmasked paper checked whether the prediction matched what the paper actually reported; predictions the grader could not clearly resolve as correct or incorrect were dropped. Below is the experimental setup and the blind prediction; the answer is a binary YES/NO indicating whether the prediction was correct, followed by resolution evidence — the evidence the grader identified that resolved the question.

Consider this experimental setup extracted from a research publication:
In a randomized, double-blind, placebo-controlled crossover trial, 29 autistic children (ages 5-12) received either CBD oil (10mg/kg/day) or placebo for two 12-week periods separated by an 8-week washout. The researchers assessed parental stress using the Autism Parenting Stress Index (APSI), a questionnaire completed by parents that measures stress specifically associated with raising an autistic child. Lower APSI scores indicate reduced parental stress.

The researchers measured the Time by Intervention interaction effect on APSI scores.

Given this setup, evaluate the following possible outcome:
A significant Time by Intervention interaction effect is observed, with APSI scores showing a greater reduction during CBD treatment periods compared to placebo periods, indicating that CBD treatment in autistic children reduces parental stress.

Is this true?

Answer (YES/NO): YES